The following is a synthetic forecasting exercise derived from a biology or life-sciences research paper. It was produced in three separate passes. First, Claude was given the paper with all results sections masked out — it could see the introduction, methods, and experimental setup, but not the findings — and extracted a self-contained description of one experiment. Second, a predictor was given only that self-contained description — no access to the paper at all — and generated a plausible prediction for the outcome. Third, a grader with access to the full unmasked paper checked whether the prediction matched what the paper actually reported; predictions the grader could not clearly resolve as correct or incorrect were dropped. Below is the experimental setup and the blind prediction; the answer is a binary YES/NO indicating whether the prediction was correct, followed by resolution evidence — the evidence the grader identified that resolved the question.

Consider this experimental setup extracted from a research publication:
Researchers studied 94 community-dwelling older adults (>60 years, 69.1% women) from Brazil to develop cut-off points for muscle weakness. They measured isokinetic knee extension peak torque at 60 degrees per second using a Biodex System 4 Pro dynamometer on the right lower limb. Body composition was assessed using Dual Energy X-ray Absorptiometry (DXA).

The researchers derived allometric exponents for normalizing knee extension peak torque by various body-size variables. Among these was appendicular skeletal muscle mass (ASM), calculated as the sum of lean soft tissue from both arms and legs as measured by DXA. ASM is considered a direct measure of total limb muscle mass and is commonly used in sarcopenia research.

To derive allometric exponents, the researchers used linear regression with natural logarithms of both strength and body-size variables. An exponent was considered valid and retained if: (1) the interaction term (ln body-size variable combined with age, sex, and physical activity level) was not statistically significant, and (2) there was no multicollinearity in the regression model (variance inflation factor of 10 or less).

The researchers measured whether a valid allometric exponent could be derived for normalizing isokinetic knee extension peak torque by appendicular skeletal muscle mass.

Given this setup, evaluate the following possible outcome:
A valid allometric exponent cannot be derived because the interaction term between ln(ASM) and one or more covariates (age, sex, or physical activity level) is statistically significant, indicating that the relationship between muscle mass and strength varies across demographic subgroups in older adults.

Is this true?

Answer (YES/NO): NO